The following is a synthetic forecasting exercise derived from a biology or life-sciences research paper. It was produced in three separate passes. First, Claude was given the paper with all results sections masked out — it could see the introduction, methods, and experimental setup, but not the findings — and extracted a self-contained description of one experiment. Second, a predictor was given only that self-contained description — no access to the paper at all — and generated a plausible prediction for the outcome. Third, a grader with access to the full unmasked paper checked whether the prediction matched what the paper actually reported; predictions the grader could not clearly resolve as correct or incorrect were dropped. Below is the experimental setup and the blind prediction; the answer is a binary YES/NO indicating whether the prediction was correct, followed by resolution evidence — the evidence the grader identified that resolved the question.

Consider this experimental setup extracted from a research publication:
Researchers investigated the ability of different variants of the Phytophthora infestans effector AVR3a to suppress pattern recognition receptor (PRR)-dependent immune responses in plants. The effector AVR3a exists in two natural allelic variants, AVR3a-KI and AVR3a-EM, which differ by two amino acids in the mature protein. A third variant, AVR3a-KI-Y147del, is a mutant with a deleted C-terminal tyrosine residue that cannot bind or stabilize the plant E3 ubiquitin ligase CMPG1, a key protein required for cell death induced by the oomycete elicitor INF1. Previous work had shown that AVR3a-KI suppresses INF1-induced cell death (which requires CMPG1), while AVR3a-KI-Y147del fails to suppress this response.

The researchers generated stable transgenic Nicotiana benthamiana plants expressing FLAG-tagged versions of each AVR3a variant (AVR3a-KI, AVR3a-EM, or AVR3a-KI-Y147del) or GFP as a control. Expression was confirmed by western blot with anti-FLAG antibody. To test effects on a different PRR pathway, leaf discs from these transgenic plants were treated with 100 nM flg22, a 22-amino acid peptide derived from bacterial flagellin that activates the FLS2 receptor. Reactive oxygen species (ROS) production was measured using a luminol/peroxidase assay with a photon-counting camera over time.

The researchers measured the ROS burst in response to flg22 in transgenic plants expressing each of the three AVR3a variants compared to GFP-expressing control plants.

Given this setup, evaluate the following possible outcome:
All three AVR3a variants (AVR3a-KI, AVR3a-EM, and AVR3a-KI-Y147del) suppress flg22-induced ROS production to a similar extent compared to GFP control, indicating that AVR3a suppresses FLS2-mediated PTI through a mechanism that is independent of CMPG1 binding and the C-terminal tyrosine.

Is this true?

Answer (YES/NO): YES